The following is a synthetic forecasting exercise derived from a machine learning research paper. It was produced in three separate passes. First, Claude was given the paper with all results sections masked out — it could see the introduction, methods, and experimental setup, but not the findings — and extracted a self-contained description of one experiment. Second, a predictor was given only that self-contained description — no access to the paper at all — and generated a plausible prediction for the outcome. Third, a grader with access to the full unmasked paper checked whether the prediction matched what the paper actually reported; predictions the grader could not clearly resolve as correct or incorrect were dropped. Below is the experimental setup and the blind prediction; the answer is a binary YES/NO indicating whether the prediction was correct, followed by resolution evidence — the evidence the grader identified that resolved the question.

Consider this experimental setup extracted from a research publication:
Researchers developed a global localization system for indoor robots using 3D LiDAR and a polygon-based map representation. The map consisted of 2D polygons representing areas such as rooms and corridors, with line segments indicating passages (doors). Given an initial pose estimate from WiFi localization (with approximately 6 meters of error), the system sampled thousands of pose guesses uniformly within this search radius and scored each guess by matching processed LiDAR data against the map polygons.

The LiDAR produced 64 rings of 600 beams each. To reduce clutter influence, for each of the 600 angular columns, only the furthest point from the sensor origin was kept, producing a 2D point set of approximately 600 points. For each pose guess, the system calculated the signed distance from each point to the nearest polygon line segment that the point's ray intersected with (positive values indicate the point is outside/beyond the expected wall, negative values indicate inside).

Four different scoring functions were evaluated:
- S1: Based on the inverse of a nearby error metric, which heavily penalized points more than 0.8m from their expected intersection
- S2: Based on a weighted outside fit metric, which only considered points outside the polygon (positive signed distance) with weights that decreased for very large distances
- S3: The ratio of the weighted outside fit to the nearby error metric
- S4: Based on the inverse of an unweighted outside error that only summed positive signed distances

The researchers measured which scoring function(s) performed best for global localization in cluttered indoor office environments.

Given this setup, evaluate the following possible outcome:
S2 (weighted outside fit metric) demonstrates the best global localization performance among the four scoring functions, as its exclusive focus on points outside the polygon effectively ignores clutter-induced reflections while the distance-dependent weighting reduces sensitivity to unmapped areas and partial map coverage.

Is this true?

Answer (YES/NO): NO